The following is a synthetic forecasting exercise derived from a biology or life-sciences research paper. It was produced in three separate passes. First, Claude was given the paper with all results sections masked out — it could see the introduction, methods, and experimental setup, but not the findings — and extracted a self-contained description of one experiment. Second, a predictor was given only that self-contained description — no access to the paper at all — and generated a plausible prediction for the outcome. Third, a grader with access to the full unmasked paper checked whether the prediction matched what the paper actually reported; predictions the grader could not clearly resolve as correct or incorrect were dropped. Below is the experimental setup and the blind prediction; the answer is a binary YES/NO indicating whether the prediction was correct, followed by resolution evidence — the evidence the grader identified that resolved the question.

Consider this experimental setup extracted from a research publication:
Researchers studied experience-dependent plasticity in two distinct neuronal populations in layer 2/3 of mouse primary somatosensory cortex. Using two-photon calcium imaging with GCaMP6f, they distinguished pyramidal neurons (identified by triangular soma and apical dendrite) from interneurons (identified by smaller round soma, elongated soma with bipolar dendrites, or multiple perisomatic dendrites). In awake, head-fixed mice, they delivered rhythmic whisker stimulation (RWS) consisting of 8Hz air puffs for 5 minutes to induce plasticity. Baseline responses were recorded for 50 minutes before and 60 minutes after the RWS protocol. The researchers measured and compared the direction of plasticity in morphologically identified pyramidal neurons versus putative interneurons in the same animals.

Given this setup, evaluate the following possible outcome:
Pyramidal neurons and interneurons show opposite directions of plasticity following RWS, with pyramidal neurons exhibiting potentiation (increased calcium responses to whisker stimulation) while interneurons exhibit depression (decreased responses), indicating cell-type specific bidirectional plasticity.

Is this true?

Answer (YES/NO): YES